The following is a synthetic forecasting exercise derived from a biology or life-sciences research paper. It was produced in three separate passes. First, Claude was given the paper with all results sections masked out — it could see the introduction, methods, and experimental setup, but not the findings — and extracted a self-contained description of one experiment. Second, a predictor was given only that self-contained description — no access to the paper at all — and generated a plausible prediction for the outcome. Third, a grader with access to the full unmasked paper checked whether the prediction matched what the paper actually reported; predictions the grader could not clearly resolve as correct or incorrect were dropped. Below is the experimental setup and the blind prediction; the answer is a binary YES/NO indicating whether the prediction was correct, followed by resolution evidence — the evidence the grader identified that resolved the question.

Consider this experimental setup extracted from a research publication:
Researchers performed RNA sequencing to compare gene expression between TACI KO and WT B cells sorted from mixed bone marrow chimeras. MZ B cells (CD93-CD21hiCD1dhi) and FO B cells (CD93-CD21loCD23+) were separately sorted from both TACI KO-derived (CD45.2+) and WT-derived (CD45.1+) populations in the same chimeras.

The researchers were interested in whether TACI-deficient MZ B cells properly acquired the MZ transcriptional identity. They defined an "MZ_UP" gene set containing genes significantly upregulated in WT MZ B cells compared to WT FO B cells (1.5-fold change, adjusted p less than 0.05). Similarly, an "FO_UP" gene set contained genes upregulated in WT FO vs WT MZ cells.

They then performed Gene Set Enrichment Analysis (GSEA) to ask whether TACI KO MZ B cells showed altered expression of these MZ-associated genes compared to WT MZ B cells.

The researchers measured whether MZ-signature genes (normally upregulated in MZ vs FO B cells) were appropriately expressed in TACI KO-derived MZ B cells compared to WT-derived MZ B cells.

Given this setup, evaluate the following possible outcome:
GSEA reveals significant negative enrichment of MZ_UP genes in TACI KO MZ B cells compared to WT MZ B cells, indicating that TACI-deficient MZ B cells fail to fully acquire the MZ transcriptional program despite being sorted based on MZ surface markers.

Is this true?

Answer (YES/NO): YES